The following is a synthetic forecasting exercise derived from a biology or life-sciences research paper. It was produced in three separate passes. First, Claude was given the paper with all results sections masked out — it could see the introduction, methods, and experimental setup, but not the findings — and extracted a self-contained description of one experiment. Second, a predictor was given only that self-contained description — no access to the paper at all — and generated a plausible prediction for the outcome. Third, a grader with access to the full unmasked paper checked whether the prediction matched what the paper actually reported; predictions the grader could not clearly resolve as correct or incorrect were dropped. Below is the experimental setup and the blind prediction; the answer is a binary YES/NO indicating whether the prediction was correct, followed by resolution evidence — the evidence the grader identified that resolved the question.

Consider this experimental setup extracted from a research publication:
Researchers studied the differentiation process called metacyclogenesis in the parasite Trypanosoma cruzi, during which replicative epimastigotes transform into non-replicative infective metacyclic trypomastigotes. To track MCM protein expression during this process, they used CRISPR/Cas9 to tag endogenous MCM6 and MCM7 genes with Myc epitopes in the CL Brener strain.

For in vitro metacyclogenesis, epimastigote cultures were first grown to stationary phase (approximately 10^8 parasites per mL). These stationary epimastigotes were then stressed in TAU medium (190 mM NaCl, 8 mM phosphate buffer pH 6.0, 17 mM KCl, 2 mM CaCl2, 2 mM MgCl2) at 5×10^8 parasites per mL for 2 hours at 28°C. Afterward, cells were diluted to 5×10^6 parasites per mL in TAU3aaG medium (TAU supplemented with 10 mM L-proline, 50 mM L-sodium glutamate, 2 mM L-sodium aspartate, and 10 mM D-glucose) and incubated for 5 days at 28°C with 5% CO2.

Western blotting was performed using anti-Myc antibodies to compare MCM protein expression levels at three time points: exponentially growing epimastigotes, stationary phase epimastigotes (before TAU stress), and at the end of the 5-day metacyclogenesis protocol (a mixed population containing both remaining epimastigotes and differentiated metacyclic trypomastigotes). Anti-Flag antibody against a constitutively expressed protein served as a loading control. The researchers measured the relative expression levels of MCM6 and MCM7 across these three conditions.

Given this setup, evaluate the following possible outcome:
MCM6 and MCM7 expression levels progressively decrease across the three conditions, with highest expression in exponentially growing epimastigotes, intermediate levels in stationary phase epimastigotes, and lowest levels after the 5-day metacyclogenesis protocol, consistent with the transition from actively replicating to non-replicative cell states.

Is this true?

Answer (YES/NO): YES